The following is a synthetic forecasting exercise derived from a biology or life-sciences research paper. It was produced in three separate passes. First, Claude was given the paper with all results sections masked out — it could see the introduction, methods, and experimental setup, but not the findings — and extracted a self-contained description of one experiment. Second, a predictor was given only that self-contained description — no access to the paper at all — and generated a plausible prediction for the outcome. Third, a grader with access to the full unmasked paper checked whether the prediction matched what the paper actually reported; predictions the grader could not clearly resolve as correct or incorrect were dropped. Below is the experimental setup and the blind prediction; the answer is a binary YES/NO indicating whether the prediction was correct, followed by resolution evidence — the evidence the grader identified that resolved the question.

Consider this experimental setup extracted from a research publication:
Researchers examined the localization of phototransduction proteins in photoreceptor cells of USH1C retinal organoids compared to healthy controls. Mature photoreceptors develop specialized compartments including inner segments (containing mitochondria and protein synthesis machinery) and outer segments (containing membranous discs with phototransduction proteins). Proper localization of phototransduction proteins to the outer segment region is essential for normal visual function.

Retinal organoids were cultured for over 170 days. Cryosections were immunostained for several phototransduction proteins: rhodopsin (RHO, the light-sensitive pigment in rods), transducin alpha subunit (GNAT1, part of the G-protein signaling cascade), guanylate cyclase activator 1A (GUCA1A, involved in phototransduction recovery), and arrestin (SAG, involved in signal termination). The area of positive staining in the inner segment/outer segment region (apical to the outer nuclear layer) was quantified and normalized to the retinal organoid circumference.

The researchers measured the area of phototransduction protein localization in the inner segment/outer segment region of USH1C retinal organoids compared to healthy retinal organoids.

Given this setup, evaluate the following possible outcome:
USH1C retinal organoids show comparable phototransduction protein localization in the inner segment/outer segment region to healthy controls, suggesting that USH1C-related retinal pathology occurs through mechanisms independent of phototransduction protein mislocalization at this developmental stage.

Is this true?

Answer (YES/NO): NO